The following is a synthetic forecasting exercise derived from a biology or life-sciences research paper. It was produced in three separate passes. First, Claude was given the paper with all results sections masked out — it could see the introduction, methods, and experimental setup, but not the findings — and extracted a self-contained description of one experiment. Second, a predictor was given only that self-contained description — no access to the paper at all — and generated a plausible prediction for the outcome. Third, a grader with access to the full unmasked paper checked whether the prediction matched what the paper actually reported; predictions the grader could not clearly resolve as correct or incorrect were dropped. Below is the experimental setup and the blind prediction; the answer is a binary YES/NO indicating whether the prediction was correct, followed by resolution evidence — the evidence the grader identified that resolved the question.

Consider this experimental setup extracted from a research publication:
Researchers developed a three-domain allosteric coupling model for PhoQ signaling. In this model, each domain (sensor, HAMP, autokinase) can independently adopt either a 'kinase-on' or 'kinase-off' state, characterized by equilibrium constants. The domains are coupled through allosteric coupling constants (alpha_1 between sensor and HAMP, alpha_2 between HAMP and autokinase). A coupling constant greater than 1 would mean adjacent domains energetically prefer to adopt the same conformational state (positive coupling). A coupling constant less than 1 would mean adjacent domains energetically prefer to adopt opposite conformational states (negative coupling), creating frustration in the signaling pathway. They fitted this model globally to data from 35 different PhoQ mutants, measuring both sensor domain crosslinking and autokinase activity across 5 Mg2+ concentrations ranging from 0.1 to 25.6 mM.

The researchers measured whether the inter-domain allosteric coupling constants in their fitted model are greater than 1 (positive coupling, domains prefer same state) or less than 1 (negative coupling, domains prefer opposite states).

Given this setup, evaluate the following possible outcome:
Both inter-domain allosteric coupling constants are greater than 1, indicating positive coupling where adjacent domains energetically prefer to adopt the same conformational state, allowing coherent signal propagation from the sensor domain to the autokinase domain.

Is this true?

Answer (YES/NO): NO